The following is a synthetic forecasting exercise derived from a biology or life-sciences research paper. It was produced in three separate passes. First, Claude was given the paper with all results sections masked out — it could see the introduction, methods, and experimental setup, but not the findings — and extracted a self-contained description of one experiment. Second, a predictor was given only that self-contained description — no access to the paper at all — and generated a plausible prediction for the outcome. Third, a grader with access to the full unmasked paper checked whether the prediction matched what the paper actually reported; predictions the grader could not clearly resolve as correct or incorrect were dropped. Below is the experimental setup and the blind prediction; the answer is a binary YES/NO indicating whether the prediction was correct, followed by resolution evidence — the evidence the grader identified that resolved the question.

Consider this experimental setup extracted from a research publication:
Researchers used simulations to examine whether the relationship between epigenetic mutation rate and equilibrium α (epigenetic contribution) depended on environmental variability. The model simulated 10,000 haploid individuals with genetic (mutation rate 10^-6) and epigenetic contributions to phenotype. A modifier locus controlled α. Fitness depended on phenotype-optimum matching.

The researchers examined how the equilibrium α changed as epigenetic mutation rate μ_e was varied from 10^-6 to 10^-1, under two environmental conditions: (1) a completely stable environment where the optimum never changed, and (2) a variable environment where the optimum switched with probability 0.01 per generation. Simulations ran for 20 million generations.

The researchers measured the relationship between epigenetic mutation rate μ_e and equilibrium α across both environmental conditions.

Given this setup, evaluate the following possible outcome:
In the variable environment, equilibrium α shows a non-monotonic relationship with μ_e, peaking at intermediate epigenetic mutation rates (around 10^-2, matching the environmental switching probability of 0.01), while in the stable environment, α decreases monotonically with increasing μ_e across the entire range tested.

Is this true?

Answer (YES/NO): NO